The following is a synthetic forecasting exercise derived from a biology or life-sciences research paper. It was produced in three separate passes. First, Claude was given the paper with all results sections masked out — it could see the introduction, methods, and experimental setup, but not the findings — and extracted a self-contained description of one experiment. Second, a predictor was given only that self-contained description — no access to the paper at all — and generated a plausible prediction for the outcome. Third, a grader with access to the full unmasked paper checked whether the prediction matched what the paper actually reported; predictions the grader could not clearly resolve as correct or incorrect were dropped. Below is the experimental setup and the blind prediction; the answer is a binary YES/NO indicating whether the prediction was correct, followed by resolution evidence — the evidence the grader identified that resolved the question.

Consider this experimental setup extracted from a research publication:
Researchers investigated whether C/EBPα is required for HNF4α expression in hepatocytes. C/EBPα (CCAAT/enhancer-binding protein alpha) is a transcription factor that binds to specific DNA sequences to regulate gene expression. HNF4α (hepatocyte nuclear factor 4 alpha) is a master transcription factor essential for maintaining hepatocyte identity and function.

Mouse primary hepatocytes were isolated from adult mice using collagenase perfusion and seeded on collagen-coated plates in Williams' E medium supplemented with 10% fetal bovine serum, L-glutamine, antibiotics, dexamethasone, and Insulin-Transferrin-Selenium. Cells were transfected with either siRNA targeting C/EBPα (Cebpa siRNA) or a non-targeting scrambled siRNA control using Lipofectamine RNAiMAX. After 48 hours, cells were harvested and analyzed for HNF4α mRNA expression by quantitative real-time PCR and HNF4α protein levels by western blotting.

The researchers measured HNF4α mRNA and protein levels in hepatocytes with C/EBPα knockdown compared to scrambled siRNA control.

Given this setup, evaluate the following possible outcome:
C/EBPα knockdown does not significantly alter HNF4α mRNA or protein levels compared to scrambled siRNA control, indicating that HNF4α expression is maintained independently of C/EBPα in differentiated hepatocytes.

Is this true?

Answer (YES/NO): NO